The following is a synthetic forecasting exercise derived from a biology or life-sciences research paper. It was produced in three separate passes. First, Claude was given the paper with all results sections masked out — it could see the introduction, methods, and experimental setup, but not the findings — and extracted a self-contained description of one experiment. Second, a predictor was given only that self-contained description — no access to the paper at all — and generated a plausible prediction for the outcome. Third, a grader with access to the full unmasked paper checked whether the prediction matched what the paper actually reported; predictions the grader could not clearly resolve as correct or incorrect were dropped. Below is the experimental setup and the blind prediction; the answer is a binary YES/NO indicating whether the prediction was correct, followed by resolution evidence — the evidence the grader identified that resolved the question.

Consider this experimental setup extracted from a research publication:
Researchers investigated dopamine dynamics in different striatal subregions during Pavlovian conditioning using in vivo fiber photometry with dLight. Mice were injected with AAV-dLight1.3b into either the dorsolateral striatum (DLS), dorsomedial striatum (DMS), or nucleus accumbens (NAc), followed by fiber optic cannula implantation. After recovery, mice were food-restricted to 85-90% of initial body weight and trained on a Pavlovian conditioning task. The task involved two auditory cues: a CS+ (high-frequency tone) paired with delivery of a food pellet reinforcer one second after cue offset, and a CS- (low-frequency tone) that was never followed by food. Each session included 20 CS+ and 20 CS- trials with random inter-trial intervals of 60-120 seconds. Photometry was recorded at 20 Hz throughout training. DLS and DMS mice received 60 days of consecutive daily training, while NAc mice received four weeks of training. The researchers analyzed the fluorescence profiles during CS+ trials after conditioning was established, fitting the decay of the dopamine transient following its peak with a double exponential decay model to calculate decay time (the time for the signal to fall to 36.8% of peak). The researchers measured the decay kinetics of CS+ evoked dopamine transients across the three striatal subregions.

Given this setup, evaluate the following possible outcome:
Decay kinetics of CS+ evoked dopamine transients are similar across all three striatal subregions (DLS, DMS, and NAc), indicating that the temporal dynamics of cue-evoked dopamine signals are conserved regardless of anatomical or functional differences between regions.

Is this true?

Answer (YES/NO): NO